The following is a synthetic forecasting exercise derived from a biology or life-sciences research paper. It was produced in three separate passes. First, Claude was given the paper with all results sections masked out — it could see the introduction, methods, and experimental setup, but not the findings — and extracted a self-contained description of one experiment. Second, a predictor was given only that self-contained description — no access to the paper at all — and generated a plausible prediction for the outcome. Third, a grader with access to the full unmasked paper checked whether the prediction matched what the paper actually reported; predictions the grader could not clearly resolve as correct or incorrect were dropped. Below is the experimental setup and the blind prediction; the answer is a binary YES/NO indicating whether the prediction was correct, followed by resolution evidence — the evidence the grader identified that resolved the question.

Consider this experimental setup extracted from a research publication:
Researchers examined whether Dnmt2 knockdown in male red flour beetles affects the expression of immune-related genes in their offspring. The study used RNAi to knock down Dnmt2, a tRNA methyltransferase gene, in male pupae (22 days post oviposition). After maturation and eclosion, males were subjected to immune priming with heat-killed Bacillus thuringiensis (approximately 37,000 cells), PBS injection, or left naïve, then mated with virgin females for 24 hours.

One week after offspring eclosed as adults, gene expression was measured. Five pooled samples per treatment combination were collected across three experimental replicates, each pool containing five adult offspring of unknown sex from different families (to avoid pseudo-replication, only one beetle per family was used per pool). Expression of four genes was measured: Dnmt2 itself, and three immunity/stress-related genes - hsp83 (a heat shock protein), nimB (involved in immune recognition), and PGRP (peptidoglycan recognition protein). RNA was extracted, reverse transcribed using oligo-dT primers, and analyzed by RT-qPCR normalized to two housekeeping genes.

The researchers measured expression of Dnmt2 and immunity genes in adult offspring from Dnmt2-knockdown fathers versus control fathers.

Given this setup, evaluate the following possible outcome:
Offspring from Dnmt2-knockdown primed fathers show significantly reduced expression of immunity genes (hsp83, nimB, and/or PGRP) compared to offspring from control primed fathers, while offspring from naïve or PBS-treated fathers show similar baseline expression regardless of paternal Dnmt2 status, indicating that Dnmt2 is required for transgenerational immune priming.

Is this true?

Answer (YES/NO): NO